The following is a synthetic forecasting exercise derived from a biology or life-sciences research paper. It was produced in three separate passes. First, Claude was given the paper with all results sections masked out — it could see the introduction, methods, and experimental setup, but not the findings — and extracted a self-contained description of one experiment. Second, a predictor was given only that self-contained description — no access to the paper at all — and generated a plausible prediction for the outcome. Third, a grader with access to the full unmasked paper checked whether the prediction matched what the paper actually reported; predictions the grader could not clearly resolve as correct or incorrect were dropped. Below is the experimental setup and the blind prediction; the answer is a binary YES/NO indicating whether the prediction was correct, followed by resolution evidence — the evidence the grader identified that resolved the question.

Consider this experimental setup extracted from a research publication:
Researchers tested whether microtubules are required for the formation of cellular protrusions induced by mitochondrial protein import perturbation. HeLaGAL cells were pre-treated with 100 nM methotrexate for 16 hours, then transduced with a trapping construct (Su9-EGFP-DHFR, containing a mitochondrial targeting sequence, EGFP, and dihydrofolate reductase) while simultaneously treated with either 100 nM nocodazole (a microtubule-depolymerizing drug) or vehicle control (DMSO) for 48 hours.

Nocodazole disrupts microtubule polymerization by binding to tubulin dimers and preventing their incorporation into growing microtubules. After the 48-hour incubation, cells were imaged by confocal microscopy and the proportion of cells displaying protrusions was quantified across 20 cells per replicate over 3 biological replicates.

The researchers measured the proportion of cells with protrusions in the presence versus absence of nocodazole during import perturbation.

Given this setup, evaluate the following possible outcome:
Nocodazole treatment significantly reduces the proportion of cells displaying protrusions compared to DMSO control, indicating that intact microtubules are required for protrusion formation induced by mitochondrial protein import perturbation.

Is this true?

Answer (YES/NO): YES